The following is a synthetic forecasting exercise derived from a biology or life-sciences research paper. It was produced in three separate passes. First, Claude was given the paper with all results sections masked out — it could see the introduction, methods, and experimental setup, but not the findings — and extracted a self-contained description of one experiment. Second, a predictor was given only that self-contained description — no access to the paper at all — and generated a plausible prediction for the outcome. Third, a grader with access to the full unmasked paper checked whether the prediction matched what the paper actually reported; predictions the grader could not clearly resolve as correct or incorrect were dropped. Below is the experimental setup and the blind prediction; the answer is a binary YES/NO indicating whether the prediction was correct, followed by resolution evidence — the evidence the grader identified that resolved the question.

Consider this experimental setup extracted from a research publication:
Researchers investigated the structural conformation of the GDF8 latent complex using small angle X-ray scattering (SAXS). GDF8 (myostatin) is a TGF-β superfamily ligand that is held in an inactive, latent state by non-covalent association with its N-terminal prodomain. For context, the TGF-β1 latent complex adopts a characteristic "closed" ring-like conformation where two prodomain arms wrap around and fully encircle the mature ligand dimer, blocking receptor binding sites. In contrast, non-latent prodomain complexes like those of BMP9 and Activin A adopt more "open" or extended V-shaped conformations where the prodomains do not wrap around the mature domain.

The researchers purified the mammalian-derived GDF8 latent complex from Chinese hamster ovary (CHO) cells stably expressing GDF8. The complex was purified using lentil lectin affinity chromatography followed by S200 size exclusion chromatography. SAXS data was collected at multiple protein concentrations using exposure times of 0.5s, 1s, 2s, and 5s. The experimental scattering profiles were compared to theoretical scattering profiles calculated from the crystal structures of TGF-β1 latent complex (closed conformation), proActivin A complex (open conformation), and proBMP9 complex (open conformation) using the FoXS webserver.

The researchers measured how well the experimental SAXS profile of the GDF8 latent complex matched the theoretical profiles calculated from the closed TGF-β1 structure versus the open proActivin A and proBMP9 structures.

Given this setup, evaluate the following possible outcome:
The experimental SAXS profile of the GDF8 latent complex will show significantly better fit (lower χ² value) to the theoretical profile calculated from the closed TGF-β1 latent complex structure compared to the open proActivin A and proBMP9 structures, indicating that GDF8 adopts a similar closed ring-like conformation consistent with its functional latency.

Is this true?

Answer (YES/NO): NO